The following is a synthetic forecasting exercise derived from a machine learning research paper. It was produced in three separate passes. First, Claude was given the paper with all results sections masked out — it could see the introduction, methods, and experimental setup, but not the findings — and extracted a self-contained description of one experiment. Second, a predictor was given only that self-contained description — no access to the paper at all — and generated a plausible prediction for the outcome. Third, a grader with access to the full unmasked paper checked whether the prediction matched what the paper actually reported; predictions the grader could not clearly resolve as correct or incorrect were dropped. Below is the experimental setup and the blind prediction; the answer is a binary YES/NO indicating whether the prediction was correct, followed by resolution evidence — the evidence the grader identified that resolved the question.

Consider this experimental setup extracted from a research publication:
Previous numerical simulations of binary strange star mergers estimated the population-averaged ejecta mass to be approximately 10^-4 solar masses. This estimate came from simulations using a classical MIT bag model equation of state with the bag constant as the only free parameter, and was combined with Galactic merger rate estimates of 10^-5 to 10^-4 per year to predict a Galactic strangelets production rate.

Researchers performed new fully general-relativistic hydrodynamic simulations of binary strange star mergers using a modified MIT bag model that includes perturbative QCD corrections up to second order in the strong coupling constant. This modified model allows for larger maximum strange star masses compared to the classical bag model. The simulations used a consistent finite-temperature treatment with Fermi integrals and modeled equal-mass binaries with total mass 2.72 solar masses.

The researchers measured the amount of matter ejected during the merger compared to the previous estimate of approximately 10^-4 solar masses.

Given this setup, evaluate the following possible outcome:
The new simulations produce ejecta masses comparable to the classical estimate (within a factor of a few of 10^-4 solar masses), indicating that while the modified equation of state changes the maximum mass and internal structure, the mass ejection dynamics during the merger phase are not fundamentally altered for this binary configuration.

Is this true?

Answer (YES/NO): NO